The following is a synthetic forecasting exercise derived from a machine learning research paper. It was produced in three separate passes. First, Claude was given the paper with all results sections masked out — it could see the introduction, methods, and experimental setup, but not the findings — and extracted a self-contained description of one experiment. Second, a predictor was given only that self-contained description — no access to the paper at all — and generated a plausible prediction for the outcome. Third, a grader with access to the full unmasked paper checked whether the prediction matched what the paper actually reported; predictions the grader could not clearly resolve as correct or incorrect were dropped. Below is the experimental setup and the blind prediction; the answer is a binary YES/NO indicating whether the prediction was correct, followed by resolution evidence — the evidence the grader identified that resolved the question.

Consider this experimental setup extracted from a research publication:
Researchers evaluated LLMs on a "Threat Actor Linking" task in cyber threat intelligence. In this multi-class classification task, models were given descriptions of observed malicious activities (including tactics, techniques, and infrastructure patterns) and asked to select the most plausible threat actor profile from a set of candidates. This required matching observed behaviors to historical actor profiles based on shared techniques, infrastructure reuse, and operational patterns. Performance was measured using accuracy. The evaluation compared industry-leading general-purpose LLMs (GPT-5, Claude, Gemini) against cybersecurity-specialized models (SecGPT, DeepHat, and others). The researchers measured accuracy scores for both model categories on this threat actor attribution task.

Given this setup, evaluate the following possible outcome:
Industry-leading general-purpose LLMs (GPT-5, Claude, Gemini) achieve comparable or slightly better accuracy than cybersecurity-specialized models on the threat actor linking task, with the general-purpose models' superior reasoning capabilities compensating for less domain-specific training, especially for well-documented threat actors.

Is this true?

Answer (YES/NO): NO